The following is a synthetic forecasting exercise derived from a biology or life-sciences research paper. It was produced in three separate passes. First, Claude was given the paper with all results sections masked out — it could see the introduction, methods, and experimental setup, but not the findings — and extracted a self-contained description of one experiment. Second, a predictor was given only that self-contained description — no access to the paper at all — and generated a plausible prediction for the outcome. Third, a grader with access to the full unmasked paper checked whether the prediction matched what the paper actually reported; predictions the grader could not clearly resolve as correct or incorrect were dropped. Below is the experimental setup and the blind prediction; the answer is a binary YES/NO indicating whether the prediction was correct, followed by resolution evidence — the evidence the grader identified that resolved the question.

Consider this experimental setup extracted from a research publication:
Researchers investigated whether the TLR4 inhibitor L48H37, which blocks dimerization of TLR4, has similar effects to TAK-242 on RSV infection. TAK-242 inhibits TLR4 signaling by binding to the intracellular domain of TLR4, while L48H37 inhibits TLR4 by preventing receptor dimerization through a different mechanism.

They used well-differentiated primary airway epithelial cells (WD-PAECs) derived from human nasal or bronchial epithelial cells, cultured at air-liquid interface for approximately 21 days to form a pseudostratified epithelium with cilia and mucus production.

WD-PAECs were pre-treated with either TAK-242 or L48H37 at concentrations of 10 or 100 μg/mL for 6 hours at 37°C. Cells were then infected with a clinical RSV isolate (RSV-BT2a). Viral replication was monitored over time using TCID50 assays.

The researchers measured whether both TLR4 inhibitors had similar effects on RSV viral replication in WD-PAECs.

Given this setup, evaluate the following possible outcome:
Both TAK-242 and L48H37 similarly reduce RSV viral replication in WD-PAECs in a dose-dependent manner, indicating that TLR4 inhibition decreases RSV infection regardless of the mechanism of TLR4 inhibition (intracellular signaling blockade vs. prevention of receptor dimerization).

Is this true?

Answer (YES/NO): NO